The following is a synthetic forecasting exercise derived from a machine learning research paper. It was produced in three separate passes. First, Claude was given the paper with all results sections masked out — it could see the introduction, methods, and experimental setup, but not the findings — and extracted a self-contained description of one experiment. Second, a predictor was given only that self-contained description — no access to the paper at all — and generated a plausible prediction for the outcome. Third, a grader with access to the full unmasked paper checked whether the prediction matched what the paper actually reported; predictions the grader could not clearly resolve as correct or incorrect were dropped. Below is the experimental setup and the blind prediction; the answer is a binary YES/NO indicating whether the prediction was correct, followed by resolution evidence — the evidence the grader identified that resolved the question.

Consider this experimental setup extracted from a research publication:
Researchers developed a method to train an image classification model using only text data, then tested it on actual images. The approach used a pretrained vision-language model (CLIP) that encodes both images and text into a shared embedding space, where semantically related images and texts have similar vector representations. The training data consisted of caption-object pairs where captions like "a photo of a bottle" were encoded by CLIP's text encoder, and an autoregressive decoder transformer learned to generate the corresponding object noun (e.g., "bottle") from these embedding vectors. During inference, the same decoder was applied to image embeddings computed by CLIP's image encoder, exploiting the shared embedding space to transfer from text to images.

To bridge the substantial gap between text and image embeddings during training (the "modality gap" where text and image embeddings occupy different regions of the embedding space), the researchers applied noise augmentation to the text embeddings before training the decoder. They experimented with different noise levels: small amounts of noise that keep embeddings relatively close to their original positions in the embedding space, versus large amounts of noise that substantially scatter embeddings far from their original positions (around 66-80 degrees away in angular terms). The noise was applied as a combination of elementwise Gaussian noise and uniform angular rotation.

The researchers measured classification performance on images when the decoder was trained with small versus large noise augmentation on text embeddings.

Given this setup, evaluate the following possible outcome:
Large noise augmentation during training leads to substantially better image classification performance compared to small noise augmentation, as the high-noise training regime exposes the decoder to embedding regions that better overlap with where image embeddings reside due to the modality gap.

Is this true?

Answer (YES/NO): YES